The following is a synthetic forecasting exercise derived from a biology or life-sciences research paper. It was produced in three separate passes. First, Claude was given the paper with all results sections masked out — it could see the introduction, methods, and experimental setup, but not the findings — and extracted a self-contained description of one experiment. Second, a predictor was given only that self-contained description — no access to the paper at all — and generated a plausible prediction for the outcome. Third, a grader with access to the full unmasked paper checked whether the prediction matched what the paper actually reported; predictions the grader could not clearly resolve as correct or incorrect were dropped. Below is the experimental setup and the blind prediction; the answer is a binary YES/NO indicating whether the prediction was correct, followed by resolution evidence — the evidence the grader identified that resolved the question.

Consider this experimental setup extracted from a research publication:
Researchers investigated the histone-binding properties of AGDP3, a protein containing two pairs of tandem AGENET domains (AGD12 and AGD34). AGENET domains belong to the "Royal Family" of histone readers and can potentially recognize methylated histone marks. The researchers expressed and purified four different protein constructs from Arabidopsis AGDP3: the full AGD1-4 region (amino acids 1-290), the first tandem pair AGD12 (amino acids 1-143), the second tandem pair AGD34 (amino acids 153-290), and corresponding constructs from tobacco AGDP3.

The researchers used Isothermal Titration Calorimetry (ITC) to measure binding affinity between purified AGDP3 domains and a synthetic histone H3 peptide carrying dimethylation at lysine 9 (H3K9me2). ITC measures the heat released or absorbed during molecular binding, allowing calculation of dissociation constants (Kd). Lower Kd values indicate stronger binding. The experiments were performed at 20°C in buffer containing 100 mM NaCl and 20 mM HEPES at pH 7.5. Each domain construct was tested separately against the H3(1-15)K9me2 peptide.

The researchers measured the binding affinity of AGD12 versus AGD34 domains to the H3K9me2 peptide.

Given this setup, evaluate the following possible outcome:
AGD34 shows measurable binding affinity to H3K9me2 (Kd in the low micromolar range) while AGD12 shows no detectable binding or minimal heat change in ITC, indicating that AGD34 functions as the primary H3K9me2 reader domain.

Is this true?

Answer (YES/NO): NO